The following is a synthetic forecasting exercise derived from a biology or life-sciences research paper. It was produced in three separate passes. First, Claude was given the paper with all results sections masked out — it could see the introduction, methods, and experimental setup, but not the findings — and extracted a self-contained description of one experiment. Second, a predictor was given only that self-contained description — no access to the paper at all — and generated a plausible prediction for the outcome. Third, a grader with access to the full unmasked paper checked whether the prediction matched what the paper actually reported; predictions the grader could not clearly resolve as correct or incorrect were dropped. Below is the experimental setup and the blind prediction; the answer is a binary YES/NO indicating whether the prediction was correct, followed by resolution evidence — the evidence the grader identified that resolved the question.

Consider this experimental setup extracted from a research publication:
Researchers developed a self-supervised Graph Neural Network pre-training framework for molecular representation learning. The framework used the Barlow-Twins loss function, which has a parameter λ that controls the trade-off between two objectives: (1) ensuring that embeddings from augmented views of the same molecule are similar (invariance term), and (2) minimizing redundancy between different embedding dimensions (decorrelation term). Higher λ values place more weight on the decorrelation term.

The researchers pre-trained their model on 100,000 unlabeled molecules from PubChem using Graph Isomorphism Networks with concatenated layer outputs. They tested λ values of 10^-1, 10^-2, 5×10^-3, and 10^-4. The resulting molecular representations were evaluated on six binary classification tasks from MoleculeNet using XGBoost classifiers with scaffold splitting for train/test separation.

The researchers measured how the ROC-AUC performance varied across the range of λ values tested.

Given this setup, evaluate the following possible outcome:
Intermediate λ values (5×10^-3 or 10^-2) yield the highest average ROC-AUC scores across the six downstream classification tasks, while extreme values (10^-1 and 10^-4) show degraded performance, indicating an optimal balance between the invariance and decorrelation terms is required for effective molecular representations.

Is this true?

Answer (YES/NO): NO